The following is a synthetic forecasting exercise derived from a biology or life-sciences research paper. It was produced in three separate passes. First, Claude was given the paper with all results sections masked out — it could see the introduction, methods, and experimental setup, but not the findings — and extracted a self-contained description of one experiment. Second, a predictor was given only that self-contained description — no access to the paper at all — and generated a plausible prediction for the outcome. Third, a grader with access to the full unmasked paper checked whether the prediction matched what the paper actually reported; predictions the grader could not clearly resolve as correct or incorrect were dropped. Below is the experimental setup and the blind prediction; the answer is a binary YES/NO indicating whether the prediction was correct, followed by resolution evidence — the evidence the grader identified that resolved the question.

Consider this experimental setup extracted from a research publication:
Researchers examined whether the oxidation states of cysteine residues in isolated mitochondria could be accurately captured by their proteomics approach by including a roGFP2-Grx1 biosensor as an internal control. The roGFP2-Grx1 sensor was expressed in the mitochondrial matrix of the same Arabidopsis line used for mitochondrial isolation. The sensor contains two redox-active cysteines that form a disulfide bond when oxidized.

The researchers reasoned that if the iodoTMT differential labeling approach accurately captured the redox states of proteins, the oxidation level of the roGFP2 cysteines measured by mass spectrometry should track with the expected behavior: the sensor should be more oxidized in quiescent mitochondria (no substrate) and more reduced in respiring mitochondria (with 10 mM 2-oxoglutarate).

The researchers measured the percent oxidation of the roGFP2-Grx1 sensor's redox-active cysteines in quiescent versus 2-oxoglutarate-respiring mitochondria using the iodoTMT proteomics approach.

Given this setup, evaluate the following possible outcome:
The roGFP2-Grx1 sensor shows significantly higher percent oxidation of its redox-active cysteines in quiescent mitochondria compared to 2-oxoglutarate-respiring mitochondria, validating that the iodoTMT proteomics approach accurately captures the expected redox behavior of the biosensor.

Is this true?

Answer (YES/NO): NO